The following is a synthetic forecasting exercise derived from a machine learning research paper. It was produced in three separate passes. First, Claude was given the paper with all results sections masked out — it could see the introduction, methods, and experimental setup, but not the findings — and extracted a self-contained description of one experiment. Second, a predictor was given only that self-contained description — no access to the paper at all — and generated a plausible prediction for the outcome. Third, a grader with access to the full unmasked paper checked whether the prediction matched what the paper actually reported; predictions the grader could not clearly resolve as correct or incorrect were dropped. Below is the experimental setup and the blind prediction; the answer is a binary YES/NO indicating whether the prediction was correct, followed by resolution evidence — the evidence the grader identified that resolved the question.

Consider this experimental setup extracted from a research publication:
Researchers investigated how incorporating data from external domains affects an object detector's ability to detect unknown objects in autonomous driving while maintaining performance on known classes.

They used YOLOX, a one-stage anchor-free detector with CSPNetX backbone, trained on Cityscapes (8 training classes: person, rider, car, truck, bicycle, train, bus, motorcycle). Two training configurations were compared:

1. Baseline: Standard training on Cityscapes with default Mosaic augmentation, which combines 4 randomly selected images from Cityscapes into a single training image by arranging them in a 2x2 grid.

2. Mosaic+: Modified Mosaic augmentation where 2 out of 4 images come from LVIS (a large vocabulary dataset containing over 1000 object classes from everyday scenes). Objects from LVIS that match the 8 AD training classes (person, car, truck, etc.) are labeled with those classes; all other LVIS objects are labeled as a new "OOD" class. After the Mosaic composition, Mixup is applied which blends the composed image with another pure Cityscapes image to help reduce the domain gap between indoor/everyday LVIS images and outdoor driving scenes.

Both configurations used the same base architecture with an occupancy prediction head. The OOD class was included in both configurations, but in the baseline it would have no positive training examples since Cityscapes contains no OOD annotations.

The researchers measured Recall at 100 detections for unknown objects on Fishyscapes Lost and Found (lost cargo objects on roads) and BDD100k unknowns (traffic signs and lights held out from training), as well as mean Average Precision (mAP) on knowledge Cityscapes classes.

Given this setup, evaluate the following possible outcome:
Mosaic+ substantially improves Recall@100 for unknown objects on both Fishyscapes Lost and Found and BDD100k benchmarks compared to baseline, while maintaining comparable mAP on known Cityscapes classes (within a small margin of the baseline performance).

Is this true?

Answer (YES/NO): NO